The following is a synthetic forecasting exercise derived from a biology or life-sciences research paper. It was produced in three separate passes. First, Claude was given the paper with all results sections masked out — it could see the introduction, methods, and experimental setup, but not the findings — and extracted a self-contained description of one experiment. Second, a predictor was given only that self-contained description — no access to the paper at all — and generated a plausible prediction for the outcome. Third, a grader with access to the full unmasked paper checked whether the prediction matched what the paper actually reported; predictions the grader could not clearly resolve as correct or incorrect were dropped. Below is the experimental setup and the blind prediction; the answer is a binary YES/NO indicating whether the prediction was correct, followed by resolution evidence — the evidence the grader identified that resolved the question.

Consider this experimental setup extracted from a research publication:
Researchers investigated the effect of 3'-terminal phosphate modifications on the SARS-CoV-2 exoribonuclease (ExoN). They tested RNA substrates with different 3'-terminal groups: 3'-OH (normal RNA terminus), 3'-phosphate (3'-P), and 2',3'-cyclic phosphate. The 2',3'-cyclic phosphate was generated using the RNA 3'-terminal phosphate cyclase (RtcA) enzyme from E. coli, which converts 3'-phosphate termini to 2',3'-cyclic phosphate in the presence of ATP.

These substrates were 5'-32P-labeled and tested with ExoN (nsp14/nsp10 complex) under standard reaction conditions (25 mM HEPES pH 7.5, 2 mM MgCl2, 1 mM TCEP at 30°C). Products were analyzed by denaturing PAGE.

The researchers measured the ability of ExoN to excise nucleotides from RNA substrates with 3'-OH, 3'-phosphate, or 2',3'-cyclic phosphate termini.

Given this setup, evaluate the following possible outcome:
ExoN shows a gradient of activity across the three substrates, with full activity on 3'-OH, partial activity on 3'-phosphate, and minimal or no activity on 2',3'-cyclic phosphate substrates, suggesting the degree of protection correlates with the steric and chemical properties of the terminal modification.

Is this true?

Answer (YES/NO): NO